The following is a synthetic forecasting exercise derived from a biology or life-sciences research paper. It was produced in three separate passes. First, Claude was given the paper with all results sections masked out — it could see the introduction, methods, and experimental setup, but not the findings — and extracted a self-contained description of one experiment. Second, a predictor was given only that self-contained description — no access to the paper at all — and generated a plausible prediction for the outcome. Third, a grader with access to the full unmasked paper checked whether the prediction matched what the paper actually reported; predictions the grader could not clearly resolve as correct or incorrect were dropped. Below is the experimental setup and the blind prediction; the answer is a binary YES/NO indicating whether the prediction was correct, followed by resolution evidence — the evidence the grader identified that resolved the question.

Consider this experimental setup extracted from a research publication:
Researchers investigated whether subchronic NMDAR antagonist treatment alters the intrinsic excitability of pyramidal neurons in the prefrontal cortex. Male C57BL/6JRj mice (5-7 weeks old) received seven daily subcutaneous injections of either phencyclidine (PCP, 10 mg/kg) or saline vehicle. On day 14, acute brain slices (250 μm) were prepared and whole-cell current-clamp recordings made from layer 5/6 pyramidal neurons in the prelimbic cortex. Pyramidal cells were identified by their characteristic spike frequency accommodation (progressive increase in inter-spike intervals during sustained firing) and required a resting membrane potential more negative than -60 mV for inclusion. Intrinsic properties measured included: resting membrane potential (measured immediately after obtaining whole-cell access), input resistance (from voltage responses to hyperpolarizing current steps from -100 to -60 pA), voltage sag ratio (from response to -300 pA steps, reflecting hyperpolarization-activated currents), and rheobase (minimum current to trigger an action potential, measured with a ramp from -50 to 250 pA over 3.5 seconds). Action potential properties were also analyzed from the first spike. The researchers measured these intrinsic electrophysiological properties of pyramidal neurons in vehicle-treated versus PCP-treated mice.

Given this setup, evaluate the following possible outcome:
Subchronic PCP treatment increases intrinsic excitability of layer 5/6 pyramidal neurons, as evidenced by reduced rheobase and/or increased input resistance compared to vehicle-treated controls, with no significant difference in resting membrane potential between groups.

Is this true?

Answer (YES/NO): NO